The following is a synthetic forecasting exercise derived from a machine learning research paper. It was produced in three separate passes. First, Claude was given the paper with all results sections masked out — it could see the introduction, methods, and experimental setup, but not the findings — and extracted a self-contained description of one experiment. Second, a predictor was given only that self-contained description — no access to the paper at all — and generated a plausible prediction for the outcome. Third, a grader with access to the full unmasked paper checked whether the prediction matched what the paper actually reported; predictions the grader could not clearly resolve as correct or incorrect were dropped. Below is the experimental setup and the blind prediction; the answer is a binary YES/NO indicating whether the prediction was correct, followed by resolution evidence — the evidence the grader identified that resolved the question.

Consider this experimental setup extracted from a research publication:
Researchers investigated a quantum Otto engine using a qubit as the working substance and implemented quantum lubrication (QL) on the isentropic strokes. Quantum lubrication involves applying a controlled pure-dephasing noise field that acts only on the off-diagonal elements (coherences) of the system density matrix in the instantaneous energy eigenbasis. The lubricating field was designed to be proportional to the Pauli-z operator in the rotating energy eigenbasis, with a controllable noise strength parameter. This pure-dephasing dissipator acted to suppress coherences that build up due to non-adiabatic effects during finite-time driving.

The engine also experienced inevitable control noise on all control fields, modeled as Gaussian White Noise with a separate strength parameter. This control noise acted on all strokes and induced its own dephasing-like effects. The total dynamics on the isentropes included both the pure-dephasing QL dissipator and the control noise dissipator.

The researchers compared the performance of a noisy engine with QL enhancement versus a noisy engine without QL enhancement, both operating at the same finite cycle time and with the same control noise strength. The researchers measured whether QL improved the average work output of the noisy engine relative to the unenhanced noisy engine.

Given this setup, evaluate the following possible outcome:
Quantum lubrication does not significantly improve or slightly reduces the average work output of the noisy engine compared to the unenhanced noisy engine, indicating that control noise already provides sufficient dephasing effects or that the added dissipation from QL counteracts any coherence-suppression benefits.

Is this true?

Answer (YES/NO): NO